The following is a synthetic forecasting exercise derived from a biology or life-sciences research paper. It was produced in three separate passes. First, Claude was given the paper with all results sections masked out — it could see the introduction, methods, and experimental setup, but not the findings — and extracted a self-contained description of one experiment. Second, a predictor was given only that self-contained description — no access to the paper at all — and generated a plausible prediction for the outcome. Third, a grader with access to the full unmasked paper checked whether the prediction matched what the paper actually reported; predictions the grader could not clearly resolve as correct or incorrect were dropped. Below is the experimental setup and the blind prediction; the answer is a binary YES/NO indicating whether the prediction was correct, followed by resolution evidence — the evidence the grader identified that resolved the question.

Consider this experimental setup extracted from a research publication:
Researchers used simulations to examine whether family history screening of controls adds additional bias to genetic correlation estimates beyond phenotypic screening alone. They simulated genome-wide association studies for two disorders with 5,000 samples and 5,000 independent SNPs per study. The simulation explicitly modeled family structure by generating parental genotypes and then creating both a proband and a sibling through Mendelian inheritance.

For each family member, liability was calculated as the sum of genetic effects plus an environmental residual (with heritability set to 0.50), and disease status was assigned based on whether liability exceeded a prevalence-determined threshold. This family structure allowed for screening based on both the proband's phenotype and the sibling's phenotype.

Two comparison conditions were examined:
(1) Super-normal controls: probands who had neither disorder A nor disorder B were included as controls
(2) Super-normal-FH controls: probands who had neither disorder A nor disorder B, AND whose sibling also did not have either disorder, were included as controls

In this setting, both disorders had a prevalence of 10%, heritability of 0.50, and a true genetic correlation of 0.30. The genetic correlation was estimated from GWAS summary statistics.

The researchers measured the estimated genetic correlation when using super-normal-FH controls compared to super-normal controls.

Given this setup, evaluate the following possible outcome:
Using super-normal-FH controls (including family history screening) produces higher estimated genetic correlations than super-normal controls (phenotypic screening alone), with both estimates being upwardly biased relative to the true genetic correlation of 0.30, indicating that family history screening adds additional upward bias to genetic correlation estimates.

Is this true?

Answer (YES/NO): YES